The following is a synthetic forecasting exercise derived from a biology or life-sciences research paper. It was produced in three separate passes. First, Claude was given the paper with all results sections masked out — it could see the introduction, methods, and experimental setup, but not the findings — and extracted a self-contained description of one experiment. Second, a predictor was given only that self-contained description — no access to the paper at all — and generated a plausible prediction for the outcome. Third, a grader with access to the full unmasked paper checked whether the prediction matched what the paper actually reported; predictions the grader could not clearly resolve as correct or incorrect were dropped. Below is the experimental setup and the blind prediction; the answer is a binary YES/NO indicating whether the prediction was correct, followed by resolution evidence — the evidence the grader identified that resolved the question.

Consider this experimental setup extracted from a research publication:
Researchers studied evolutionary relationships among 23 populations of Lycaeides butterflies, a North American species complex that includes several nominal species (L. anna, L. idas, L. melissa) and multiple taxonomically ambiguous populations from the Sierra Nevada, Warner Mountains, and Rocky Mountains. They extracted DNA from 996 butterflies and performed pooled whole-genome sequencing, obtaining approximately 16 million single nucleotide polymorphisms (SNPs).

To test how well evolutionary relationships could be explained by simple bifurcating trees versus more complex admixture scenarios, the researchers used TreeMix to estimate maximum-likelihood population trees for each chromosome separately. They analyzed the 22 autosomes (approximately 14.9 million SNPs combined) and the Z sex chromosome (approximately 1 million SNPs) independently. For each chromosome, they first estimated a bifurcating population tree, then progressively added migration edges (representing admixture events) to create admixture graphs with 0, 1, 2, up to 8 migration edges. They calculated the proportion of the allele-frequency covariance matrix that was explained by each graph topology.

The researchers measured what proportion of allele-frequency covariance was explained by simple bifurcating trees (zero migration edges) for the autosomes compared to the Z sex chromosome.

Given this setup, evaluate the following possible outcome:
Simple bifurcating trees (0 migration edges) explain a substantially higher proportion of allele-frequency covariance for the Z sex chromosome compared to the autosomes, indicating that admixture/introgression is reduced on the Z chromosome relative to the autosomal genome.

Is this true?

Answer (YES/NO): YES